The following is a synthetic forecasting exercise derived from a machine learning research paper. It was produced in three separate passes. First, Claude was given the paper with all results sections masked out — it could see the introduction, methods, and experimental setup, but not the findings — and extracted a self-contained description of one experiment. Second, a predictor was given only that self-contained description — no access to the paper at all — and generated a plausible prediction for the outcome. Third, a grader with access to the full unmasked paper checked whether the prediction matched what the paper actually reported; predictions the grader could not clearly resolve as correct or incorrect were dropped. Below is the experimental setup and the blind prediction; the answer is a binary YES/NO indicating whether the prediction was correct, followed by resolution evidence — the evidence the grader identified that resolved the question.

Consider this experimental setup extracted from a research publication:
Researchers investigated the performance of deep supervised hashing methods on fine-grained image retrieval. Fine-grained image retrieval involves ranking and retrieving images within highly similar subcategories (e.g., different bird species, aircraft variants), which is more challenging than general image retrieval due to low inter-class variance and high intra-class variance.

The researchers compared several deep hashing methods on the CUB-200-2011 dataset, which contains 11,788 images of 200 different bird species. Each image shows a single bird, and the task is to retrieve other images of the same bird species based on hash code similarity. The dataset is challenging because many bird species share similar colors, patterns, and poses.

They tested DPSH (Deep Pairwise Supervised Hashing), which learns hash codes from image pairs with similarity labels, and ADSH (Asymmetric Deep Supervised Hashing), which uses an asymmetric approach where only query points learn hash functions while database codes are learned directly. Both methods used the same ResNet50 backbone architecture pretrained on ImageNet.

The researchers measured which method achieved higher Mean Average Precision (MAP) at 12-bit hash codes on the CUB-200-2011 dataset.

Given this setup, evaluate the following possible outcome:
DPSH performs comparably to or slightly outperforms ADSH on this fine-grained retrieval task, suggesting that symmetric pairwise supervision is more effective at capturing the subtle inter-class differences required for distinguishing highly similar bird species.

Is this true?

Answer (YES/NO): NO